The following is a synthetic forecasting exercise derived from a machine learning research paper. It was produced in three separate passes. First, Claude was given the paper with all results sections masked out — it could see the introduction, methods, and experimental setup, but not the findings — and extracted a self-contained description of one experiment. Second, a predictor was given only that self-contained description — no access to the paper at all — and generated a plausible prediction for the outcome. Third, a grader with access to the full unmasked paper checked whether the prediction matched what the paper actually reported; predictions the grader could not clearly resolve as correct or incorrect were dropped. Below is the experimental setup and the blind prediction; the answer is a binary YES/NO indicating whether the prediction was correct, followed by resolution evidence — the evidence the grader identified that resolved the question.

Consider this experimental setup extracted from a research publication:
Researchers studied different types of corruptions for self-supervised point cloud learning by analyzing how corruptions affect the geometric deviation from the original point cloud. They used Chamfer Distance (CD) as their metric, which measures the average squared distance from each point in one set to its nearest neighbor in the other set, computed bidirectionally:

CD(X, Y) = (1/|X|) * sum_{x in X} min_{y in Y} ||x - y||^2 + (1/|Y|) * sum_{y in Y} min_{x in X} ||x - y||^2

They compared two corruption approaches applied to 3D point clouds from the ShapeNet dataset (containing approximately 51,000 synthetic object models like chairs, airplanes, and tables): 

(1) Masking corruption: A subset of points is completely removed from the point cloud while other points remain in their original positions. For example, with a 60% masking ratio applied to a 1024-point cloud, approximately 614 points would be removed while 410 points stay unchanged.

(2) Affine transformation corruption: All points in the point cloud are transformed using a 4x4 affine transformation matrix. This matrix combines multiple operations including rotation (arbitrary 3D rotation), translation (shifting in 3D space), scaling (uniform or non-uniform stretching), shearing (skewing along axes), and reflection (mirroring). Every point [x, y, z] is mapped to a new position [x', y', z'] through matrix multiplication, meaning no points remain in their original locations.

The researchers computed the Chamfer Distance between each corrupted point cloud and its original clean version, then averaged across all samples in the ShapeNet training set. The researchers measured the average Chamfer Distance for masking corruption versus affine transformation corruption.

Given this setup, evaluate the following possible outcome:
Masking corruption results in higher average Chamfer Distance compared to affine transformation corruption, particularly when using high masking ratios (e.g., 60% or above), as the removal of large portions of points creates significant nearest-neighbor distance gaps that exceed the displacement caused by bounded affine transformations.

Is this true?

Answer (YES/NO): NO